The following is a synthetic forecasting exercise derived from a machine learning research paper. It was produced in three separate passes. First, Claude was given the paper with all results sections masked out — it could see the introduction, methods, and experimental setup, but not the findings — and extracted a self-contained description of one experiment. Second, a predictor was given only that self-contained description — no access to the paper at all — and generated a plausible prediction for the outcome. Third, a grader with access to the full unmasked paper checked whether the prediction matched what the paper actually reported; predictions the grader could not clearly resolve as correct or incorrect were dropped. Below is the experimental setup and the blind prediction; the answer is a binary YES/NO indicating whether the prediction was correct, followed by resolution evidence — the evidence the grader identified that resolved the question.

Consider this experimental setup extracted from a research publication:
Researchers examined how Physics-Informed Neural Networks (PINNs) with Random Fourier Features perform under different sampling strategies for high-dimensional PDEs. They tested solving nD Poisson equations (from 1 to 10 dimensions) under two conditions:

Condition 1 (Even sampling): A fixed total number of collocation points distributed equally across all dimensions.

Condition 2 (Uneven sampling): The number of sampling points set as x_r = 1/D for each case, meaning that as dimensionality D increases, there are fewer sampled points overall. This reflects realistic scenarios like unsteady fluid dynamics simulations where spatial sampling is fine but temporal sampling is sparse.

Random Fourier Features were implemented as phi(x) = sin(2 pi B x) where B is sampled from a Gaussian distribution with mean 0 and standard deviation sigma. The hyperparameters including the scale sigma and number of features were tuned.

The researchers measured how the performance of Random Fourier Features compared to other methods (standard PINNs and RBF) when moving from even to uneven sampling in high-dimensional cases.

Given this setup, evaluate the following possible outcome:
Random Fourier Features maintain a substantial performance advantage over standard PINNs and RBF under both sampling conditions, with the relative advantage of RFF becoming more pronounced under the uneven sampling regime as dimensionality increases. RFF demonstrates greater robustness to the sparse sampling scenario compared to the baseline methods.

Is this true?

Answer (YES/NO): NO